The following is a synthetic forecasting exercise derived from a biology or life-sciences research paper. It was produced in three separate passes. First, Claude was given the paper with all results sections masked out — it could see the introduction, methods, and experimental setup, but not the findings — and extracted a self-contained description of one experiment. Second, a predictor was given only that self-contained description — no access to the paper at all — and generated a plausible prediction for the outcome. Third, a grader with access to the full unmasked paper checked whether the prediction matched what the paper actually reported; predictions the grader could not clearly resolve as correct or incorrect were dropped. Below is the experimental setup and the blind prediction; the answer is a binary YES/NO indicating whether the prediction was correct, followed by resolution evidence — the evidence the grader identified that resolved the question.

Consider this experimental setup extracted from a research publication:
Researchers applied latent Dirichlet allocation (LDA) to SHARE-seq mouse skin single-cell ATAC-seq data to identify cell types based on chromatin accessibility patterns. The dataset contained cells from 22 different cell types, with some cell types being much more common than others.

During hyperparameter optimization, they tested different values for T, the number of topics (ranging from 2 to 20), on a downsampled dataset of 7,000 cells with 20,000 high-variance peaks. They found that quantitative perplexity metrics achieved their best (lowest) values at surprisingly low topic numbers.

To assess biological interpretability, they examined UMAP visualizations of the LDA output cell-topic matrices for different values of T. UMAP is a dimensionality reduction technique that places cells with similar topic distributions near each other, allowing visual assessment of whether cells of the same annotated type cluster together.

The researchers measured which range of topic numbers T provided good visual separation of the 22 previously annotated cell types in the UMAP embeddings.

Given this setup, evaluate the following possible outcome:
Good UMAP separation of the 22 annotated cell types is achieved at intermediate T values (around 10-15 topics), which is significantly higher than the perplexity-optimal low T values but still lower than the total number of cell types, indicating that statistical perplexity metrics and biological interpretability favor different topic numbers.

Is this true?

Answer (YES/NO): YES